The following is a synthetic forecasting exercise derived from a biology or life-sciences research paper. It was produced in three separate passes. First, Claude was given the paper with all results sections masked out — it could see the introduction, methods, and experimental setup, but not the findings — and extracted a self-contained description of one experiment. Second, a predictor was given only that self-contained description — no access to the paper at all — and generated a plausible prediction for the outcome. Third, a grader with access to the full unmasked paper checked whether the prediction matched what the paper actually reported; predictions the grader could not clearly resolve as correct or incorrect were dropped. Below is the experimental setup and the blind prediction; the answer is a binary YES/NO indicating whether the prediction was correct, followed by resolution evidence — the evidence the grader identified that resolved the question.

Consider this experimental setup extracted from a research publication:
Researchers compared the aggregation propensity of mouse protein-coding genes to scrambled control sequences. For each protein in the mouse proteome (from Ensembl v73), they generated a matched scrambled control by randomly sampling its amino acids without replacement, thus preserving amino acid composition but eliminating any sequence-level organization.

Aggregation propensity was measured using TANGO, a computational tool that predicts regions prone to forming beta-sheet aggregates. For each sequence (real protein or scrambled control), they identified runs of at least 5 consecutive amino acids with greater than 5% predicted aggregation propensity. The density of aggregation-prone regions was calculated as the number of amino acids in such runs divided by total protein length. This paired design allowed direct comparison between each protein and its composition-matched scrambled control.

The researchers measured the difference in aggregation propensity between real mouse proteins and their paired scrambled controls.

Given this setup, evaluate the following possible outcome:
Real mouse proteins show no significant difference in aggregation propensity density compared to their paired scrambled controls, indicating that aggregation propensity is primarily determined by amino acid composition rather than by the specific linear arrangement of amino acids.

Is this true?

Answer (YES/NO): NO